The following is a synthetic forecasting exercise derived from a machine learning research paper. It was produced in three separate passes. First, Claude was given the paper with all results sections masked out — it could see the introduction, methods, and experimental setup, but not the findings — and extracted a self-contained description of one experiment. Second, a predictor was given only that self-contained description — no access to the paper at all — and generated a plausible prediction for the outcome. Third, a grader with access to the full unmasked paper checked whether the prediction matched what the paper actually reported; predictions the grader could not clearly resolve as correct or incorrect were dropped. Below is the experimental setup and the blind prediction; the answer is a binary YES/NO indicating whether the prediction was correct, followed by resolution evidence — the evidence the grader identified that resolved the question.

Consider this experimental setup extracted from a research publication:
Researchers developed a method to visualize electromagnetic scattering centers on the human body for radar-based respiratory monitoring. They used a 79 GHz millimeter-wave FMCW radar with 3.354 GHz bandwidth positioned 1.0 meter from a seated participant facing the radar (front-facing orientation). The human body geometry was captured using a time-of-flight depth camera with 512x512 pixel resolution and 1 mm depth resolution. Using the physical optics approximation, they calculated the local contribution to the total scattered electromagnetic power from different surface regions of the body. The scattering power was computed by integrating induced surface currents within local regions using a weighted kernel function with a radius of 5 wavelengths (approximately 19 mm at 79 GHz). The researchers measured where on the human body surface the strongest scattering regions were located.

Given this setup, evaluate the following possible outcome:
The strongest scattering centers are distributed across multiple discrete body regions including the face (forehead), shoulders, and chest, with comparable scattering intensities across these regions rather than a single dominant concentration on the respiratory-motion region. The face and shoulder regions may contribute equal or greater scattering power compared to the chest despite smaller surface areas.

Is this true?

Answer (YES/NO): NO